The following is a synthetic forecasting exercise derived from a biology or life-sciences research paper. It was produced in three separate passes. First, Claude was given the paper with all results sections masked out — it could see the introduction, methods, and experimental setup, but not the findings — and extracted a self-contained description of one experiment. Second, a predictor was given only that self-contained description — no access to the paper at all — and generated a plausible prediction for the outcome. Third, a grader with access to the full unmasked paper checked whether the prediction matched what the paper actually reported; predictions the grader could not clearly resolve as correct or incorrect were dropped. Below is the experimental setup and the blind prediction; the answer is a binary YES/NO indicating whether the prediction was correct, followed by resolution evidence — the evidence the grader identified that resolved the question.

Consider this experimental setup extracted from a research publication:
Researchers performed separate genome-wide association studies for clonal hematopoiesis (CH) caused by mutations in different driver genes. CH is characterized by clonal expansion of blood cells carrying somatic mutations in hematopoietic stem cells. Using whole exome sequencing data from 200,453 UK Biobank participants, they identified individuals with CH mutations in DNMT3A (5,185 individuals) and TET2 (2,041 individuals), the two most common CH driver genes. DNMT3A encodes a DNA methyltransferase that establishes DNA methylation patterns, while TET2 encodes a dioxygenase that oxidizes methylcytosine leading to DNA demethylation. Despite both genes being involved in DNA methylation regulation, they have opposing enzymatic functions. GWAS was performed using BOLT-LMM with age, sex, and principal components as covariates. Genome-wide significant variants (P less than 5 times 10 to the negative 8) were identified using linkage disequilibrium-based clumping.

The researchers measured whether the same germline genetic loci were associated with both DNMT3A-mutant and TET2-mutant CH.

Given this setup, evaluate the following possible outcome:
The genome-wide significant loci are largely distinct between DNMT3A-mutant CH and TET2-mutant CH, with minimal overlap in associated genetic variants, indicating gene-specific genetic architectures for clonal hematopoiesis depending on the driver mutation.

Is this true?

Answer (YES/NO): NO